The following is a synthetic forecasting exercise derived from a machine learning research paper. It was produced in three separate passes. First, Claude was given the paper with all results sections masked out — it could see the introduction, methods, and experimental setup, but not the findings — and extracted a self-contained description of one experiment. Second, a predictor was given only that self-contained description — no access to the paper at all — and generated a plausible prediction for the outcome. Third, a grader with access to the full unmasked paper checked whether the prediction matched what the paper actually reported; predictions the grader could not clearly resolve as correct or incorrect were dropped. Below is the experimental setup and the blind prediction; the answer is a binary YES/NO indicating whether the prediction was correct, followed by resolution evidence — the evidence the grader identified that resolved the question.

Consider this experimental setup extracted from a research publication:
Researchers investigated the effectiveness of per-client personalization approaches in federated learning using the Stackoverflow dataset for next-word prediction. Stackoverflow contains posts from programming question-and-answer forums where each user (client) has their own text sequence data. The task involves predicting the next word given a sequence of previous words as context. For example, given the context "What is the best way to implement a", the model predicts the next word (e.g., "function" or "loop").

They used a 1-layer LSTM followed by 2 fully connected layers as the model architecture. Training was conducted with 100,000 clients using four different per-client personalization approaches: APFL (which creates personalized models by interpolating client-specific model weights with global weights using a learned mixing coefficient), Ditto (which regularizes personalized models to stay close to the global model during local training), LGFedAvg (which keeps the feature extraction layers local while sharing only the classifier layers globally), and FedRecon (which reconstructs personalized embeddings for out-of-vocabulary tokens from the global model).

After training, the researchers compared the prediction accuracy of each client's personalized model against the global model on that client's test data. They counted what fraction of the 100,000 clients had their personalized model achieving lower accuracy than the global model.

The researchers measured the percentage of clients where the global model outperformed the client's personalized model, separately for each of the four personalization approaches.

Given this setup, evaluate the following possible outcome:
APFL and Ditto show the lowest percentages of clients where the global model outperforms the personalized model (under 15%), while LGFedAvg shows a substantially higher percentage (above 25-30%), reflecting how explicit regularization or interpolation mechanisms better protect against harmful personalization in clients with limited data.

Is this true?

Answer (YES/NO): NO